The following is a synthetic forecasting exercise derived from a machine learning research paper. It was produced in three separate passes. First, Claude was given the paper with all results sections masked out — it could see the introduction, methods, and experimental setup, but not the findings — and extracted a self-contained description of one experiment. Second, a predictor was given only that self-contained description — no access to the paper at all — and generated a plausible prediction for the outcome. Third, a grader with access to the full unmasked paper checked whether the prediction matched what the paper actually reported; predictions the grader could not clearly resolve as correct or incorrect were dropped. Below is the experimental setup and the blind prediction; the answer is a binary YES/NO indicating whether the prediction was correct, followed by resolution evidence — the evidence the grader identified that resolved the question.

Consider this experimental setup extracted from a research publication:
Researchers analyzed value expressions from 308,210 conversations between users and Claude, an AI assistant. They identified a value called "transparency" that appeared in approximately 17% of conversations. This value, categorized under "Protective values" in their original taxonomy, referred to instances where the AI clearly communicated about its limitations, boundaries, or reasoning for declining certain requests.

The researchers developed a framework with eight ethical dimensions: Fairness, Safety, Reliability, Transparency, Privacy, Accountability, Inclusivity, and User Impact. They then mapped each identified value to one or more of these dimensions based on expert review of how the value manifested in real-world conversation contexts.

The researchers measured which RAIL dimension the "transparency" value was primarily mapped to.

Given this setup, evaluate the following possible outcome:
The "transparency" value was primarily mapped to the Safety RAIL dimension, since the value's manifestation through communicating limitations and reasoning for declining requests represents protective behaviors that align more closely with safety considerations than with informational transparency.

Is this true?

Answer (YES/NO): YES